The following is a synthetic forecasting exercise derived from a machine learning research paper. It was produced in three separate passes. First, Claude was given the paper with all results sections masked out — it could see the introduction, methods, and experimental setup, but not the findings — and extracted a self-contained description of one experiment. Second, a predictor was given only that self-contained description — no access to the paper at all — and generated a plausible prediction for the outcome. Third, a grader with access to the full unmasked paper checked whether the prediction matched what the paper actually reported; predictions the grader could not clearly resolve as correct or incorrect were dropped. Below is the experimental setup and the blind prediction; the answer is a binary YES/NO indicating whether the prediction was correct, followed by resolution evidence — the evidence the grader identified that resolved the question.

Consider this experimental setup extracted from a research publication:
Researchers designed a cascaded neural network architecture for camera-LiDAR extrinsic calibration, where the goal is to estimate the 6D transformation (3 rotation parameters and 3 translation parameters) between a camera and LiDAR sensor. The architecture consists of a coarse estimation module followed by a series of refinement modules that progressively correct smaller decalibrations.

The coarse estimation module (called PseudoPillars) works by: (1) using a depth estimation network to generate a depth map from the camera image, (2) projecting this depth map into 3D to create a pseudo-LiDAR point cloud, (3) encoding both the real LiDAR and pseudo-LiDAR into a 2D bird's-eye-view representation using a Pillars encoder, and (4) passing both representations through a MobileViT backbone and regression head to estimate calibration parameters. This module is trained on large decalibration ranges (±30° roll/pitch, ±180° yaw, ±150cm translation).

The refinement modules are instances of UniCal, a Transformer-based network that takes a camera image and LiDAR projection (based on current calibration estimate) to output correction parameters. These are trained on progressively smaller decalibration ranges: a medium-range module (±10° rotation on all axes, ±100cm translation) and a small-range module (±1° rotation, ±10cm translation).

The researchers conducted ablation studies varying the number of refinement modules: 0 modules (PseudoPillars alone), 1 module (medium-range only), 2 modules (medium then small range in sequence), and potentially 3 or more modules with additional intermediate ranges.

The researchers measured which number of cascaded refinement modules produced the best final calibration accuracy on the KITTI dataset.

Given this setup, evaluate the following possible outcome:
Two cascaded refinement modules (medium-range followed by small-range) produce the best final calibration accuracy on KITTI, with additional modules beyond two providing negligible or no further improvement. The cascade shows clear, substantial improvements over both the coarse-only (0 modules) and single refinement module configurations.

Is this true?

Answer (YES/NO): YES